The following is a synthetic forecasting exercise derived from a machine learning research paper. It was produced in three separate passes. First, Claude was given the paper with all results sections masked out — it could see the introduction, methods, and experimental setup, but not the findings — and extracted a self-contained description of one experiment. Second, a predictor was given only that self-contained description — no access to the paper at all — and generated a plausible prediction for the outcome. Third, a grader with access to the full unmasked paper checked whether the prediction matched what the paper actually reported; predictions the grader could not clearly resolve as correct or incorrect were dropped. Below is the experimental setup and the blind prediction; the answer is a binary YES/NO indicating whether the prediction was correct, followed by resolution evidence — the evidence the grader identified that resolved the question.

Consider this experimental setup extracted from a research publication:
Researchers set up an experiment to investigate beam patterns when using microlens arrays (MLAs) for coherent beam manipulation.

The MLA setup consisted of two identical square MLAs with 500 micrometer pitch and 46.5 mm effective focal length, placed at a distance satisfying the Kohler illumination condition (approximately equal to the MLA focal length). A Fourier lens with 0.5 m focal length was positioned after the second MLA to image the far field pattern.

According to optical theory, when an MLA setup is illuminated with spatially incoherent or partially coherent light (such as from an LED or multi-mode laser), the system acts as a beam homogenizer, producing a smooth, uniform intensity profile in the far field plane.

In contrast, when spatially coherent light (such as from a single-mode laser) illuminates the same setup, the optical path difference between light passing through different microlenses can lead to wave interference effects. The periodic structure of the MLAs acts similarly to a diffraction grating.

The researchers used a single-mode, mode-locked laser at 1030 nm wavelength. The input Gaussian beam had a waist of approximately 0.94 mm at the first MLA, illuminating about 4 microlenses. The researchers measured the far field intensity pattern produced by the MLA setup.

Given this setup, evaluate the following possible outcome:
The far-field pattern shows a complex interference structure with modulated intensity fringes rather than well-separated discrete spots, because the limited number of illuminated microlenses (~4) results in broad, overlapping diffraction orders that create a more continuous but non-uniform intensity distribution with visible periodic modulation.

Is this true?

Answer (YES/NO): NO